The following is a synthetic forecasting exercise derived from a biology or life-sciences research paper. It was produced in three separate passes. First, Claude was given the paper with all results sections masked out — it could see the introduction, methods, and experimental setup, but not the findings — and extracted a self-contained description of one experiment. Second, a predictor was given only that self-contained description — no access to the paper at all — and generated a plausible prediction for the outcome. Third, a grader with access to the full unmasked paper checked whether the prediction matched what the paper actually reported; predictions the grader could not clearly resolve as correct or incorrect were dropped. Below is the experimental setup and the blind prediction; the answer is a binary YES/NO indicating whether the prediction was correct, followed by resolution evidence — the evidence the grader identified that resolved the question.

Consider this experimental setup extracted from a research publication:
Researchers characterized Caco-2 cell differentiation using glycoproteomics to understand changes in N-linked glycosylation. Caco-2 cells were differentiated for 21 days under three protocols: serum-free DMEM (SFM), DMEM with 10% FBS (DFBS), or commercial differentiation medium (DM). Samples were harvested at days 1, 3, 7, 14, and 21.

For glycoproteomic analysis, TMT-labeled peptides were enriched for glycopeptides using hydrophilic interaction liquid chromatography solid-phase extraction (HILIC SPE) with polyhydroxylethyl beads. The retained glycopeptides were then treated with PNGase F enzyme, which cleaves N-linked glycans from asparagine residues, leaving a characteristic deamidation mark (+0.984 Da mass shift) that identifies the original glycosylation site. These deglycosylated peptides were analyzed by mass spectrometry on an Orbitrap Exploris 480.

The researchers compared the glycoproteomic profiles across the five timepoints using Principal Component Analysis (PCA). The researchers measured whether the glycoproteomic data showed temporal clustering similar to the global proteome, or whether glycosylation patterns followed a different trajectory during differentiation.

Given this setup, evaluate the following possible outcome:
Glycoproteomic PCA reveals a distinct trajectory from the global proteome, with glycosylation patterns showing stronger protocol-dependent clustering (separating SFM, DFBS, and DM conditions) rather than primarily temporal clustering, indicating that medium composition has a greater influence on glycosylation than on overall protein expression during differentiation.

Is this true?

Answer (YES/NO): NO